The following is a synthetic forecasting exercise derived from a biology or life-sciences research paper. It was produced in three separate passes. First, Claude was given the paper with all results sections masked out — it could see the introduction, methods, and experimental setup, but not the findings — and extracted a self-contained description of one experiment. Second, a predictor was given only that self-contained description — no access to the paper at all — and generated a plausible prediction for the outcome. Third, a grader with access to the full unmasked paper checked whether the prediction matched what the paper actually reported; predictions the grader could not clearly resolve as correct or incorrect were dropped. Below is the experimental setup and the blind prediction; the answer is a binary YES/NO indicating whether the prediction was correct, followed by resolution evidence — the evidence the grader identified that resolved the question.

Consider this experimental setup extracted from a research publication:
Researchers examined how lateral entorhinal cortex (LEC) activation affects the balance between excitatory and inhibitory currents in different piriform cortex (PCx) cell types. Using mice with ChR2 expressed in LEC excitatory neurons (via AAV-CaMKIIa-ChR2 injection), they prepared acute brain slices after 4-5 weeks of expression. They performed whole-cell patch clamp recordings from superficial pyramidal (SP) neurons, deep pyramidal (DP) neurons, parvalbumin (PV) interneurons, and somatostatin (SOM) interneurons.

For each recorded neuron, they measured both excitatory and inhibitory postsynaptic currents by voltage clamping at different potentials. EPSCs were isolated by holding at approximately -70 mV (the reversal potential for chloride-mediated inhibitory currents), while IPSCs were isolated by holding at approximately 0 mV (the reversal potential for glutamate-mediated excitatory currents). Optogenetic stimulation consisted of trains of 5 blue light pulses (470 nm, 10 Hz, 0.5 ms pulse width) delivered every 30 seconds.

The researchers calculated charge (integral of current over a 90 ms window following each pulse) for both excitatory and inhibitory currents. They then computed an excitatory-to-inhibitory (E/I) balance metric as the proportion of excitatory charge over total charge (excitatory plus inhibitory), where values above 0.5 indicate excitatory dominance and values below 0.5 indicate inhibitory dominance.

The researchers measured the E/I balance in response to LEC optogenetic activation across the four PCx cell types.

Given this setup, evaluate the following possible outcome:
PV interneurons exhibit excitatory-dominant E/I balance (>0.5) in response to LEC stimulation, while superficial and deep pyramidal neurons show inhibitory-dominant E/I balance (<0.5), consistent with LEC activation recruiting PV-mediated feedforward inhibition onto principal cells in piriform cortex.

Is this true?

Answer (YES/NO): NO